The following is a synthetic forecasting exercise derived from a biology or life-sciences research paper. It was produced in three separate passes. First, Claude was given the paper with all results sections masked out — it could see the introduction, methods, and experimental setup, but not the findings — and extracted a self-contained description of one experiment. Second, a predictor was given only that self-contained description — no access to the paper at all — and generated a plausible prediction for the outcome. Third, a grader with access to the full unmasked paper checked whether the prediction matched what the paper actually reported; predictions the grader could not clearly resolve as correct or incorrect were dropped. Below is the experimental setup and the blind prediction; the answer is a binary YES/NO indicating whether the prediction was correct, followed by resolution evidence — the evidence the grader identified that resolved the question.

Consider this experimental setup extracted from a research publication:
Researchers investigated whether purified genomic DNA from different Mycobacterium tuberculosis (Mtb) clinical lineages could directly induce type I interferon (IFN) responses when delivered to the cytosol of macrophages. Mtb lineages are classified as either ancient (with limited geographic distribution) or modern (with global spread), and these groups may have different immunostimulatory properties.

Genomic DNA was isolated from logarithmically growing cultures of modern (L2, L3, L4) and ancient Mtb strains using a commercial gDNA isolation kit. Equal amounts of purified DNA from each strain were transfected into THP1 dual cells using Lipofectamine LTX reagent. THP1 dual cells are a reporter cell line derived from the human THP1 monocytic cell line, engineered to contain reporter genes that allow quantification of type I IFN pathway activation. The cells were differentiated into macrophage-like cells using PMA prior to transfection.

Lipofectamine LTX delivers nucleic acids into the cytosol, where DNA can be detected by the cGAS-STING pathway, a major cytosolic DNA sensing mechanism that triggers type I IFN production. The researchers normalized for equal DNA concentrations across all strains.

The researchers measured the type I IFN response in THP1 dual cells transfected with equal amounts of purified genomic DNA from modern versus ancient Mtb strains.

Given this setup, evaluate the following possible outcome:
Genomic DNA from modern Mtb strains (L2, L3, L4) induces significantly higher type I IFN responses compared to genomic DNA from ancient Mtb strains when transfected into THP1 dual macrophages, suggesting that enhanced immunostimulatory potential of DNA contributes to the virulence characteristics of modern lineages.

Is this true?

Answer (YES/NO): NO